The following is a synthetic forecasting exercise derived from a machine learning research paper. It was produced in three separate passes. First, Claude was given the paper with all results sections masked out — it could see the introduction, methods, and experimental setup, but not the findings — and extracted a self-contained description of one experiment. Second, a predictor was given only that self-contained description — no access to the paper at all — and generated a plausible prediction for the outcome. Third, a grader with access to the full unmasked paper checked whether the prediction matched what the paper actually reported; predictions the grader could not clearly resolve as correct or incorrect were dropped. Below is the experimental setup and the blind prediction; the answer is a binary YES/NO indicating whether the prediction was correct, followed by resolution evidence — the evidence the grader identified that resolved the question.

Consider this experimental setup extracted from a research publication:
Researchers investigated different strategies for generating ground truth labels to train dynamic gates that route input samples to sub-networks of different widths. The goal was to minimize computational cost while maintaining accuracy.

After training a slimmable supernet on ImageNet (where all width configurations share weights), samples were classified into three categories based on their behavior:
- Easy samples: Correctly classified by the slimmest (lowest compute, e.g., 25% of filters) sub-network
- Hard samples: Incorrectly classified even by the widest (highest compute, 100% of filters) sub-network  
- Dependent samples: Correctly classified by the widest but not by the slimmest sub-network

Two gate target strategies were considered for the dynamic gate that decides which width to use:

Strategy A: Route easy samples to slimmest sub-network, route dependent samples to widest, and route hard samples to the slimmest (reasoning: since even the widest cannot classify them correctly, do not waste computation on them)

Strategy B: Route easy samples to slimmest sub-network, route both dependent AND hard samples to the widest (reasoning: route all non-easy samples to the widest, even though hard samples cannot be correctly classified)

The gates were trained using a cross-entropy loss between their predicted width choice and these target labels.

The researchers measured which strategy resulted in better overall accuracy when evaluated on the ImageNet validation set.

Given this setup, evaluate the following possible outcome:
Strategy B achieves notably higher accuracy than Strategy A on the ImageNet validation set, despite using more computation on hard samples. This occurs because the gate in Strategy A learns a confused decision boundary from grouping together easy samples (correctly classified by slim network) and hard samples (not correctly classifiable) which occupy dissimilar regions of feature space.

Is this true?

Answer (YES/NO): NO